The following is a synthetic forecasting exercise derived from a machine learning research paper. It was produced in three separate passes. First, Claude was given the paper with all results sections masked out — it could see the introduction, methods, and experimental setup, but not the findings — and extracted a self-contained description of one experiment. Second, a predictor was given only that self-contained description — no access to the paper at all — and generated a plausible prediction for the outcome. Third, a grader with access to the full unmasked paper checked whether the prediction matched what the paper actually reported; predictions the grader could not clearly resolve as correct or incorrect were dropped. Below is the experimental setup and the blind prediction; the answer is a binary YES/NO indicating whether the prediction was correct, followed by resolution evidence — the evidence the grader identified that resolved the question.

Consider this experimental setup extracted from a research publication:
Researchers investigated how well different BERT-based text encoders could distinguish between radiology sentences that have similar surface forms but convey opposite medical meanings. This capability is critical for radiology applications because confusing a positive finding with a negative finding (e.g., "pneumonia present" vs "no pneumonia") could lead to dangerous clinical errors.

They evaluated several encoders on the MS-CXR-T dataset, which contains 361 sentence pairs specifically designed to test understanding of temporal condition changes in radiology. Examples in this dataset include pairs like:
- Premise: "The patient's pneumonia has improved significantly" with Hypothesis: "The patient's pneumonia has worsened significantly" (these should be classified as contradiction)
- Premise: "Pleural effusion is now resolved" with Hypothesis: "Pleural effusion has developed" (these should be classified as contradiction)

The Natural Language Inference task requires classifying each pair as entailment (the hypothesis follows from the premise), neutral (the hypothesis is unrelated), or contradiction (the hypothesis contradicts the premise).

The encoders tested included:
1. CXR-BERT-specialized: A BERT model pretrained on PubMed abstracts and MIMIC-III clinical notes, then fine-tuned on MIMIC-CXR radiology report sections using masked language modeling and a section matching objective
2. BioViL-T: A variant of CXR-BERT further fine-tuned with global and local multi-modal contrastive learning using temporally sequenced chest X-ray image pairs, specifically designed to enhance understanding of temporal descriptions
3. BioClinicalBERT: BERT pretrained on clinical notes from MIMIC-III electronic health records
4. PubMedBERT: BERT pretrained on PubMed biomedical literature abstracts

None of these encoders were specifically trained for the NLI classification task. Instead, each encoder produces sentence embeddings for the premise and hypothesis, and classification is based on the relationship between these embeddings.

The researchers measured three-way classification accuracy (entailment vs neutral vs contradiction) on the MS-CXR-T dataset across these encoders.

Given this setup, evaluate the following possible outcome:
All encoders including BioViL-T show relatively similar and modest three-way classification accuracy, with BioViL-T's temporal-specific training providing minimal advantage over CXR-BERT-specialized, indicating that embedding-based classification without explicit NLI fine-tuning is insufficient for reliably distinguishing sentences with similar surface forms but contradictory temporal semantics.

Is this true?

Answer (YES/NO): NO